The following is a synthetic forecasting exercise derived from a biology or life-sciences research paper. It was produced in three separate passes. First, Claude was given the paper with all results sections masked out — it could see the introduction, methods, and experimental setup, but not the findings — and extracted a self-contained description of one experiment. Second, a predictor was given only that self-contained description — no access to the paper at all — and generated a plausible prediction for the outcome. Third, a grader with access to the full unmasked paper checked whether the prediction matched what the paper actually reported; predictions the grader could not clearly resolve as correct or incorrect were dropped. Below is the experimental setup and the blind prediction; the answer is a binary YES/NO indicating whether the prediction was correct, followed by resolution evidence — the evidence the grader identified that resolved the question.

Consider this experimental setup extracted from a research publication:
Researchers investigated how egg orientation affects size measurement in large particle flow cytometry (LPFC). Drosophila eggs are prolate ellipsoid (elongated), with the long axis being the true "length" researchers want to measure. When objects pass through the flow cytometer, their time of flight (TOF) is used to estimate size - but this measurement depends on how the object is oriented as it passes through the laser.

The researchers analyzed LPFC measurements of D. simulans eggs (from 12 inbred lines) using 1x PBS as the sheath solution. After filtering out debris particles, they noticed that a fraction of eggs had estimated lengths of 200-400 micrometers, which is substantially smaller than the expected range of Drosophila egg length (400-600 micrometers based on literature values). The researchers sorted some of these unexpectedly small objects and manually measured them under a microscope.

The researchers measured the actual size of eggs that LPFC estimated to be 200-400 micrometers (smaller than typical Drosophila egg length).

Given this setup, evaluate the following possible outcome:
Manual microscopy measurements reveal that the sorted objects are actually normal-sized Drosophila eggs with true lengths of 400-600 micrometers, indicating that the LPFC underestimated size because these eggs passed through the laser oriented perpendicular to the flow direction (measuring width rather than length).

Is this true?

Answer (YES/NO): YES